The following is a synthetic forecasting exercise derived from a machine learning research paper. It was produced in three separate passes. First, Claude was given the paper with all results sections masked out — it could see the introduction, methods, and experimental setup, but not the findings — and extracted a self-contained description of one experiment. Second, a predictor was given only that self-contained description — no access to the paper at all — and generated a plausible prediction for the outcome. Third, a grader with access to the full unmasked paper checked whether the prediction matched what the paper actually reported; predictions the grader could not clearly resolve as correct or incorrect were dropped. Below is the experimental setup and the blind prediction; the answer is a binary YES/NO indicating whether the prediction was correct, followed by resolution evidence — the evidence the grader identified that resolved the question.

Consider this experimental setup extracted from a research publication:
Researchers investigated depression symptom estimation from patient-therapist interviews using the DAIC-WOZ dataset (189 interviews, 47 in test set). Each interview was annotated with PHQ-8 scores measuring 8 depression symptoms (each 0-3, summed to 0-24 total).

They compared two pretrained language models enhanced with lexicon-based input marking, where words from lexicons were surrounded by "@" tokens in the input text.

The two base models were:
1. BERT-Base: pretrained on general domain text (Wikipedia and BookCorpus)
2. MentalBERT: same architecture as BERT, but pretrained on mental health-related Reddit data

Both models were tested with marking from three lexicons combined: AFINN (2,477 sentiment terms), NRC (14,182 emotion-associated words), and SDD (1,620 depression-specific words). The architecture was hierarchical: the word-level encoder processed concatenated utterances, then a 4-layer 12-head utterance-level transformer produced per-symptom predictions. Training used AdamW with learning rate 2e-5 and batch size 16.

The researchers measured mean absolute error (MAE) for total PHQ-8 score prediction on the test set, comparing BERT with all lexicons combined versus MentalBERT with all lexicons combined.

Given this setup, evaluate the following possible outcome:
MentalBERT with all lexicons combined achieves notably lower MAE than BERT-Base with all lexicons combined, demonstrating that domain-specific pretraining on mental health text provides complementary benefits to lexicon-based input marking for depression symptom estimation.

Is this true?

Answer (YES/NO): YES